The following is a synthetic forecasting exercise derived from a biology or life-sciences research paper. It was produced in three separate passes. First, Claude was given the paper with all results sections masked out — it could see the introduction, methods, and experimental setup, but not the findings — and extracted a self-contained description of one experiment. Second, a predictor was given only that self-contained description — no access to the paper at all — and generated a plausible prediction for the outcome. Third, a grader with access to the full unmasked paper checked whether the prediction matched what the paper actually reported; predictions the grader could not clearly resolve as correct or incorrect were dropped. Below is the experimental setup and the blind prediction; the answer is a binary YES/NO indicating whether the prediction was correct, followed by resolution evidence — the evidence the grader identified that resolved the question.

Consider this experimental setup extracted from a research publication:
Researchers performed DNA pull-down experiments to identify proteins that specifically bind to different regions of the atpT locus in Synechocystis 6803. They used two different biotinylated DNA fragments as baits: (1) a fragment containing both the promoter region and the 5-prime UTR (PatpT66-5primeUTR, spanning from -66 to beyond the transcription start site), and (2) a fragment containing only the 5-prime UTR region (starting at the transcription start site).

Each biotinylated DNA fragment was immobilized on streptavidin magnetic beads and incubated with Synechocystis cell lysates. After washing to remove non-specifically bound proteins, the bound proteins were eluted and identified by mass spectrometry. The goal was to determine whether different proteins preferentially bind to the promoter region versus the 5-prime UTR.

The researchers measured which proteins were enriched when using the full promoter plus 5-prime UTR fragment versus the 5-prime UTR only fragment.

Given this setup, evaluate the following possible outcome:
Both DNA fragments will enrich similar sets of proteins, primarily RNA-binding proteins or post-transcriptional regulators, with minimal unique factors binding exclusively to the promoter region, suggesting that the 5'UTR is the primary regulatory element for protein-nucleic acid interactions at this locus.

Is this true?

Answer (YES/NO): NO